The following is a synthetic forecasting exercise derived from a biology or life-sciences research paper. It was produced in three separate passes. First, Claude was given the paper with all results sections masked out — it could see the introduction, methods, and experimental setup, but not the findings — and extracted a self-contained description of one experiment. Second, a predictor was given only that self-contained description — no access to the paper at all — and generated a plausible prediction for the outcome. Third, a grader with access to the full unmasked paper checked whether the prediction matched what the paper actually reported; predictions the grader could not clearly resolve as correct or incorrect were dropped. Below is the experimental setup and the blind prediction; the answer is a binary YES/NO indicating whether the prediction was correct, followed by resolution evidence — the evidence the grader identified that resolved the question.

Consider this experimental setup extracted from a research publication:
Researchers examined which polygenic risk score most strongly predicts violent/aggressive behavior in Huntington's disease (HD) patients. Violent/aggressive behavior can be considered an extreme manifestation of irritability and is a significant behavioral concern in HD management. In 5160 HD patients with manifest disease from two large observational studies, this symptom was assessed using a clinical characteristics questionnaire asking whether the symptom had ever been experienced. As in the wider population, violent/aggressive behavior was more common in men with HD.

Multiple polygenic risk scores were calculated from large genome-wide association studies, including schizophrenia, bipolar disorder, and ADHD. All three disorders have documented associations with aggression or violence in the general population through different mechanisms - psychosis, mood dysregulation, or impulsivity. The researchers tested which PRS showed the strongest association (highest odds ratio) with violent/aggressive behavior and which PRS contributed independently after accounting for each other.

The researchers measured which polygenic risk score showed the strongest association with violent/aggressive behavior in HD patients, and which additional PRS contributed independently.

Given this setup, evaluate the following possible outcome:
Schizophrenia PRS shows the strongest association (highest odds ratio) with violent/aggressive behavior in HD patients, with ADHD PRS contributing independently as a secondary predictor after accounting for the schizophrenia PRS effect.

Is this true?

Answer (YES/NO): YES